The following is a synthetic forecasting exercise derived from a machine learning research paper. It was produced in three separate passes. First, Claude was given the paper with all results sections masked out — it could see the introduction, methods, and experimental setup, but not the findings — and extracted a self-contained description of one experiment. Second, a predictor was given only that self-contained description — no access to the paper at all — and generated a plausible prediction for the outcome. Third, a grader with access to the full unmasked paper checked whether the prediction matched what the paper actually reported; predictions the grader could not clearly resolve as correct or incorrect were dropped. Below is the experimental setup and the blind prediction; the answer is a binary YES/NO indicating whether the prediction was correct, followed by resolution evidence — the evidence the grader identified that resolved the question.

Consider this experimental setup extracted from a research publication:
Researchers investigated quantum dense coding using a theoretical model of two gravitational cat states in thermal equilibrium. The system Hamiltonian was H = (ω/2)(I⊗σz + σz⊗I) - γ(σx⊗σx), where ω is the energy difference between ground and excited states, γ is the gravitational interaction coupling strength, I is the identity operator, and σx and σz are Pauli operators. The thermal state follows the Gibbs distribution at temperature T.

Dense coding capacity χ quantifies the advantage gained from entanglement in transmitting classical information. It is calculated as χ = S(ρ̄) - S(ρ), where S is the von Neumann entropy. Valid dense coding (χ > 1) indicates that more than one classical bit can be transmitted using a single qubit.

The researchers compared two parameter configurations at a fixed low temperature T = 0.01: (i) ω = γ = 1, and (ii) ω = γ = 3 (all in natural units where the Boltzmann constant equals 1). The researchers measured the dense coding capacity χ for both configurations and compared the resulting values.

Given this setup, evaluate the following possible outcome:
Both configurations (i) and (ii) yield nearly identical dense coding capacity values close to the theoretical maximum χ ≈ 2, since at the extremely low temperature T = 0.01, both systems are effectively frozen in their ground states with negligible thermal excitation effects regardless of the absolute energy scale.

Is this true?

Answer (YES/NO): NO